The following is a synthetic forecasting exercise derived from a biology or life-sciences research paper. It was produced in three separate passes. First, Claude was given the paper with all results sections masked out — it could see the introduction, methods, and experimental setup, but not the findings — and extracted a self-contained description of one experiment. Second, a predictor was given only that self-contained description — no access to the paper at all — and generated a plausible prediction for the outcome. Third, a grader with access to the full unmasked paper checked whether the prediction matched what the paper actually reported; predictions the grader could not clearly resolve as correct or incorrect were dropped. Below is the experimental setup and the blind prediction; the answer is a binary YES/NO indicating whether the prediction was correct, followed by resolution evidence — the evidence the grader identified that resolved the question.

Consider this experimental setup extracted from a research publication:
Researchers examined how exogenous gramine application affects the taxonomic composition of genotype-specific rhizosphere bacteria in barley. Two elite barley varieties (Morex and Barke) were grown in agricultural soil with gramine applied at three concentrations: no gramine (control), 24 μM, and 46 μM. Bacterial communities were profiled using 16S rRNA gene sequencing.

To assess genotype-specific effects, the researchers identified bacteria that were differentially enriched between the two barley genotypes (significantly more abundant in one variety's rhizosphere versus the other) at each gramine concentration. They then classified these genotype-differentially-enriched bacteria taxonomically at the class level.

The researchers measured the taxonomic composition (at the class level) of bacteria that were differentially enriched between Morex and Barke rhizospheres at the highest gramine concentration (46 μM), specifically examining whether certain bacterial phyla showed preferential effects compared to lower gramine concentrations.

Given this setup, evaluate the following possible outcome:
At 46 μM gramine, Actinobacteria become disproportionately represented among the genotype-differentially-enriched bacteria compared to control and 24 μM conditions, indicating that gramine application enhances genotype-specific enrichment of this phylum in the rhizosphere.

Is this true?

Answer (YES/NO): NO